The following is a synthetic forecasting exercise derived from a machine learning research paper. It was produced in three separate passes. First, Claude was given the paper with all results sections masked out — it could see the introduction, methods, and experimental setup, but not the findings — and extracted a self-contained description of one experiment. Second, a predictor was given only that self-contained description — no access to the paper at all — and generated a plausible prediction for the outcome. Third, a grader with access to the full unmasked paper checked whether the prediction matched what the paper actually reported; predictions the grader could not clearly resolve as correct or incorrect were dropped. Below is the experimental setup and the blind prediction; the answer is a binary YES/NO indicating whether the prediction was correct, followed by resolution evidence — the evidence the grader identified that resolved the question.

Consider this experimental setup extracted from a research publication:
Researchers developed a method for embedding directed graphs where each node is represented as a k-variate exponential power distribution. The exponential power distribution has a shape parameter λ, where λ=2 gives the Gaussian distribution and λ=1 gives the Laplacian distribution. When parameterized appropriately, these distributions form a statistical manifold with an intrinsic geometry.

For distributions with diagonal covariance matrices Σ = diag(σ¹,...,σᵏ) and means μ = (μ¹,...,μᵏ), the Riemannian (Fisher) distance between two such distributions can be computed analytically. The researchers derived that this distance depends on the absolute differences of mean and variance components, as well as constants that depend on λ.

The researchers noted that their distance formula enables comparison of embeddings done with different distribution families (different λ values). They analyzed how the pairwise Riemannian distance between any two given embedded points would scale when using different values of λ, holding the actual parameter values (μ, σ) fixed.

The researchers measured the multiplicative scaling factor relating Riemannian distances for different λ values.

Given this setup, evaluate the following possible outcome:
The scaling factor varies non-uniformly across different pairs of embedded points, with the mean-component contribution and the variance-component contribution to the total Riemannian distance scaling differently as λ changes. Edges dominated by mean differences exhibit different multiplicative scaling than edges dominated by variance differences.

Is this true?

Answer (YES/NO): NO